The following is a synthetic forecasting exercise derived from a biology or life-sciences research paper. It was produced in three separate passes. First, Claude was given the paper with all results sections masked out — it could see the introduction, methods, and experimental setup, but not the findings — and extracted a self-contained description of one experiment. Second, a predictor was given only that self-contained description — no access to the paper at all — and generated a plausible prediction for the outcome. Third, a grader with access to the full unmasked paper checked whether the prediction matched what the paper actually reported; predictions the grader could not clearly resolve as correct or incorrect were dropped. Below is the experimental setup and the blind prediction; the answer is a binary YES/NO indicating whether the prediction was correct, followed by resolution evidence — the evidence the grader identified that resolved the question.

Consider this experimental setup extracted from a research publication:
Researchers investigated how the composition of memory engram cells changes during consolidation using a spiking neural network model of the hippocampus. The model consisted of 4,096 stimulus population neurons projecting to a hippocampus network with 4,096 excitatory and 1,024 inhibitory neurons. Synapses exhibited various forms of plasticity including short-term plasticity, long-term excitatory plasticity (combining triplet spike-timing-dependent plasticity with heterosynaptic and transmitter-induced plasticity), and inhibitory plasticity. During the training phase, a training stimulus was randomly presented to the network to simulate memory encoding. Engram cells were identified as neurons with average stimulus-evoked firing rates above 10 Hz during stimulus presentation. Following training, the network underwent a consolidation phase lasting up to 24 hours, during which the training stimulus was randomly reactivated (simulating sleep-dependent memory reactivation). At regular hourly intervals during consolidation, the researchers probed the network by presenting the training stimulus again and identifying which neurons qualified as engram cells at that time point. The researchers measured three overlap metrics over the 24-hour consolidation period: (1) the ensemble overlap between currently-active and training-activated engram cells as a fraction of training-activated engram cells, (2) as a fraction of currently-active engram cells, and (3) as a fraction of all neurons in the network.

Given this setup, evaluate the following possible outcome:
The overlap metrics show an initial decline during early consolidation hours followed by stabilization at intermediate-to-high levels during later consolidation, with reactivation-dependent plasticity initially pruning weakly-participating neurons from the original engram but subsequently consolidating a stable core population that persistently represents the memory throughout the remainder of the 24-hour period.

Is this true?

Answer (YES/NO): NO